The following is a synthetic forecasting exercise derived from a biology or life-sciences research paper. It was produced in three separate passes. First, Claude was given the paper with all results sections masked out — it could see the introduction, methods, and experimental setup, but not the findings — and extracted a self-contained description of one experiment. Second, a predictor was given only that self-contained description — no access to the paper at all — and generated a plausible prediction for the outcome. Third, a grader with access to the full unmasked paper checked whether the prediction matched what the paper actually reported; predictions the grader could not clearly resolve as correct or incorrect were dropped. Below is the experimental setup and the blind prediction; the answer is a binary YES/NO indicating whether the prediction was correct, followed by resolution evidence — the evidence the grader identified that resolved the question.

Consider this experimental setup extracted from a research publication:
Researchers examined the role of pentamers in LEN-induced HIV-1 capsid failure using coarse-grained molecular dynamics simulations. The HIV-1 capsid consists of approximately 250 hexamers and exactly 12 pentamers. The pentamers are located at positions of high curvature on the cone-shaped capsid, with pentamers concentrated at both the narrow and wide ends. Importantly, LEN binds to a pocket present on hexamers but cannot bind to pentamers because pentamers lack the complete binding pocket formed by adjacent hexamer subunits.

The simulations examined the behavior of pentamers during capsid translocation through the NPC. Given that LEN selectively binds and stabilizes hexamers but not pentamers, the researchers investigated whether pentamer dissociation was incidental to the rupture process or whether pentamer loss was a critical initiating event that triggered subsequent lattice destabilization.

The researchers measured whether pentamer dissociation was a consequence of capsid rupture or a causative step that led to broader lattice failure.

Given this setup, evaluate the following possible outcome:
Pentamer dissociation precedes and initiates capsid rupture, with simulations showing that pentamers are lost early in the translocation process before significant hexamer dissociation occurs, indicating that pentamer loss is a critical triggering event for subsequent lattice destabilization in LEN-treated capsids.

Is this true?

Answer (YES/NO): YES